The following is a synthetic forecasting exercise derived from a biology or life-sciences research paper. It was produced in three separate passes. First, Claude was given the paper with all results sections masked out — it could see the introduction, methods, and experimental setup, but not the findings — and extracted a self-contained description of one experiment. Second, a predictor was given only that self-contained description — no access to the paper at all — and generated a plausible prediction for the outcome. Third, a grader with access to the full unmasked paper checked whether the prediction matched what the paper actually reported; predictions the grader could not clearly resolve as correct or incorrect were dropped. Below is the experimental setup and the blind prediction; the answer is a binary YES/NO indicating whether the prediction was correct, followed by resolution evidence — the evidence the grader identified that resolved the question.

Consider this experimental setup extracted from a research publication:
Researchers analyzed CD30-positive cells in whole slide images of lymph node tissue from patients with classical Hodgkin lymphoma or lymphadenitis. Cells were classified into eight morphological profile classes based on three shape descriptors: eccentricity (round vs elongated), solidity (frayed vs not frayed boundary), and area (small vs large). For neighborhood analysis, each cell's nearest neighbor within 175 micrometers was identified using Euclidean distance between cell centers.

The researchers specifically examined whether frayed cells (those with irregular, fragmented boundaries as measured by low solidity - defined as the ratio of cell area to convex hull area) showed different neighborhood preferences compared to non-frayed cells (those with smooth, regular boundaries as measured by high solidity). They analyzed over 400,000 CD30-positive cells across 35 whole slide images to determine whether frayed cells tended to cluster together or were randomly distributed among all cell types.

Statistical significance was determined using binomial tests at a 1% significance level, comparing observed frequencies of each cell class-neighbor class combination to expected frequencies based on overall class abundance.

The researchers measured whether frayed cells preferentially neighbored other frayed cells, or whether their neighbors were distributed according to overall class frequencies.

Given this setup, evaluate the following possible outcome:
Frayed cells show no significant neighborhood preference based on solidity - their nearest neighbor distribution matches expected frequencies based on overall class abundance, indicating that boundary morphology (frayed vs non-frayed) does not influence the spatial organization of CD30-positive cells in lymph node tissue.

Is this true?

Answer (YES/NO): NO